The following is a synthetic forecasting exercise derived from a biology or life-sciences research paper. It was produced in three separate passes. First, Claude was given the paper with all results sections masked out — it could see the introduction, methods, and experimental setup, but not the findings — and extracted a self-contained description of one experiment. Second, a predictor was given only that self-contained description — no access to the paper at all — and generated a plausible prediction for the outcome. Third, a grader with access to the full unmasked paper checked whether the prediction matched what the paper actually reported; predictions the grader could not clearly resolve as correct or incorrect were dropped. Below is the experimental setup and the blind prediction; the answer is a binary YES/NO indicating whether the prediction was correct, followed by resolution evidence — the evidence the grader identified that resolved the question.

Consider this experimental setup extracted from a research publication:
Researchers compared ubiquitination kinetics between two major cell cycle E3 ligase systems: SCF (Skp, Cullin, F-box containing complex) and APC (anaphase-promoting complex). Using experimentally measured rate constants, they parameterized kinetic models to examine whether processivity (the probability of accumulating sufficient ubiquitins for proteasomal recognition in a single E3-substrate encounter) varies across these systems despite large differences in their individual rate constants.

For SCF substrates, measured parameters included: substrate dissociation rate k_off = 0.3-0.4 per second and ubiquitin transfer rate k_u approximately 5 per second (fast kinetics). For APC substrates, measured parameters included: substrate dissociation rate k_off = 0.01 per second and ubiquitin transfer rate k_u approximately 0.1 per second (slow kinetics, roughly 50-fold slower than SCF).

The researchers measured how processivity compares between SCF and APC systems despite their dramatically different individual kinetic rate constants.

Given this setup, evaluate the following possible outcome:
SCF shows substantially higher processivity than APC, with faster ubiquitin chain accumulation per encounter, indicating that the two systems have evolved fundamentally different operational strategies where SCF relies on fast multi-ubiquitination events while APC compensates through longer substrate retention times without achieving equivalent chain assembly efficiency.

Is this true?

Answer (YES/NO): NO